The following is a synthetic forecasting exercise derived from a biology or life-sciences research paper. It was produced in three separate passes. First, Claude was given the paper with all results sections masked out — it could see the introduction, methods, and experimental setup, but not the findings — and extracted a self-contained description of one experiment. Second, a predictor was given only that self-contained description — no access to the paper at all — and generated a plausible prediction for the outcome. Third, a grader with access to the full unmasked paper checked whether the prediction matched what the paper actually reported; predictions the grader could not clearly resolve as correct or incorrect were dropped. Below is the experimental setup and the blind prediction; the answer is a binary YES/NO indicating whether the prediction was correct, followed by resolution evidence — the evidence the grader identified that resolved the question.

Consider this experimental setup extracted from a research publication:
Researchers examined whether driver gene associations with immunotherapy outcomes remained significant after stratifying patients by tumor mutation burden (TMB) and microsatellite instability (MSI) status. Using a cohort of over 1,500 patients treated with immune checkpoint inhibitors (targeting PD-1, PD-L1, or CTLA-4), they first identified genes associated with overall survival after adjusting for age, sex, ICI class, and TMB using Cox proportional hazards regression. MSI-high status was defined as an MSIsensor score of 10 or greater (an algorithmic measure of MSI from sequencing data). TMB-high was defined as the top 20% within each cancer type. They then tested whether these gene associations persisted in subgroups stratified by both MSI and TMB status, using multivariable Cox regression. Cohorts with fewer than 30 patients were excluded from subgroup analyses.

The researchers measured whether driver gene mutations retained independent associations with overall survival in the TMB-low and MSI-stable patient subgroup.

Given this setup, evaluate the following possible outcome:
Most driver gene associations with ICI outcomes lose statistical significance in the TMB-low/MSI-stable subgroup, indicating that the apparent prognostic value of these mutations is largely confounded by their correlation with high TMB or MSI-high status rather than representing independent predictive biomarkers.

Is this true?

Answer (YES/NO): NO